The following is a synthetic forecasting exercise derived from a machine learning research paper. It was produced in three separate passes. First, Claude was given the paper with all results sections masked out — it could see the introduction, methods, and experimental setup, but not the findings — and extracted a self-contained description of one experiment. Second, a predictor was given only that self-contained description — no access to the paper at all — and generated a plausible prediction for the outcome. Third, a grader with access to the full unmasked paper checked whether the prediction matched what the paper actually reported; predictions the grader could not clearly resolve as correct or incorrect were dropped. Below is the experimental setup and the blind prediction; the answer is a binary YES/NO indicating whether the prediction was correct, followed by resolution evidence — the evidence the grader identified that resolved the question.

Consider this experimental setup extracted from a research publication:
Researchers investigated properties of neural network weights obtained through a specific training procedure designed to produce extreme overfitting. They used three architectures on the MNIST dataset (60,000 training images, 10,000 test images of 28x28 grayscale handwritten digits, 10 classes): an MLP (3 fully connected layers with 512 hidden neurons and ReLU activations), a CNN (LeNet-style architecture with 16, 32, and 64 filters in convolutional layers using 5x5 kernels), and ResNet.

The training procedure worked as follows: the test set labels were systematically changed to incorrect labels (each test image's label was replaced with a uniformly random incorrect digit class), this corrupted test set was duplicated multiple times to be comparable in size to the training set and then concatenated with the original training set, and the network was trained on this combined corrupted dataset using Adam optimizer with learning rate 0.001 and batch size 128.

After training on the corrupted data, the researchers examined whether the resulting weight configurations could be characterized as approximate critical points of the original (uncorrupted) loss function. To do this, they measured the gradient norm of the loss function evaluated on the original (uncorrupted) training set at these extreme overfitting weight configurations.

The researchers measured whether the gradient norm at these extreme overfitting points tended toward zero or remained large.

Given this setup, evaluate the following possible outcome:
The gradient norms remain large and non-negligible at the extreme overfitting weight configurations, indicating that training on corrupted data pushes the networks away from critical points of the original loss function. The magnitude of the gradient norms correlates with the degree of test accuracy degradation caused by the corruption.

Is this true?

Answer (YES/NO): NO